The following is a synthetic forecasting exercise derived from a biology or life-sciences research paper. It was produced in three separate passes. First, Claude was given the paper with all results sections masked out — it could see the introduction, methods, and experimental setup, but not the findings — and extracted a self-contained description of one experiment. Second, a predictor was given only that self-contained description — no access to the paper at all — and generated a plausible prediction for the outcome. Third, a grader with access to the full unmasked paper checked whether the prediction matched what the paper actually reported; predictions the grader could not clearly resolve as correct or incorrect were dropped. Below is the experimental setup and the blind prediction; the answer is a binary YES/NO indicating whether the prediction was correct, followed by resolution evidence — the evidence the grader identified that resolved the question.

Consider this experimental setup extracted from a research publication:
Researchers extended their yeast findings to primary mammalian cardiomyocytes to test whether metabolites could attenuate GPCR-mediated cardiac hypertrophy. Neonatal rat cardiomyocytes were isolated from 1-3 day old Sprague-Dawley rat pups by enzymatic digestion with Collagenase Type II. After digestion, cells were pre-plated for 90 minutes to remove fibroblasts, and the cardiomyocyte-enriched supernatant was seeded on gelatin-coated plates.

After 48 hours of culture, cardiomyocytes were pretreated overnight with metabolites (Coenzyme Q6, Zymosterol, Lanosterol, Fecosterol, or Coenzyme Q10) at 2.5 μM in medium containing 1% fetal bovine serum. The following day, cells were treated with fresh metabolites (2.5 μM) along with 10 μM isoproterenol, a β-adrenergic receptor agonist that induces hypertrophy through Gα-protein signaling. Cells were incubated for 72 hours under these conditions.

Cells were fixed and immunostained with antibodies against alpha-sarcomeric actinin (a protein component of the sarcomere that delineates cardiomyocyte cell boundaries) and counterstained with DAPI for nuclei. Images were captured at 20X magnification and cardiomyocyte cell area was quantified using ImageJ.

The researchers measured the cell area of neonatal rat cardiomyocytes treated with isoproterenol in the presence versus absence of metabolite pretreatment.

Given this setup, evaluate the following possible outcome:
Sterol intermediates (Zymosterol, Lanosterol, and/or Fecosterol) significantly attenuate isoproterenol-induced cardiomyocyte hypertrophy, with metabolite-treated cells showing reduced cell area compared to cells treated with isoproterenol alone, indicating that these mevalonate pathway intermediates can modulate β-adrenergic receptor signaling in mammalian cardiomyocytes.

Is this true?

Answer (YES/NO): YES